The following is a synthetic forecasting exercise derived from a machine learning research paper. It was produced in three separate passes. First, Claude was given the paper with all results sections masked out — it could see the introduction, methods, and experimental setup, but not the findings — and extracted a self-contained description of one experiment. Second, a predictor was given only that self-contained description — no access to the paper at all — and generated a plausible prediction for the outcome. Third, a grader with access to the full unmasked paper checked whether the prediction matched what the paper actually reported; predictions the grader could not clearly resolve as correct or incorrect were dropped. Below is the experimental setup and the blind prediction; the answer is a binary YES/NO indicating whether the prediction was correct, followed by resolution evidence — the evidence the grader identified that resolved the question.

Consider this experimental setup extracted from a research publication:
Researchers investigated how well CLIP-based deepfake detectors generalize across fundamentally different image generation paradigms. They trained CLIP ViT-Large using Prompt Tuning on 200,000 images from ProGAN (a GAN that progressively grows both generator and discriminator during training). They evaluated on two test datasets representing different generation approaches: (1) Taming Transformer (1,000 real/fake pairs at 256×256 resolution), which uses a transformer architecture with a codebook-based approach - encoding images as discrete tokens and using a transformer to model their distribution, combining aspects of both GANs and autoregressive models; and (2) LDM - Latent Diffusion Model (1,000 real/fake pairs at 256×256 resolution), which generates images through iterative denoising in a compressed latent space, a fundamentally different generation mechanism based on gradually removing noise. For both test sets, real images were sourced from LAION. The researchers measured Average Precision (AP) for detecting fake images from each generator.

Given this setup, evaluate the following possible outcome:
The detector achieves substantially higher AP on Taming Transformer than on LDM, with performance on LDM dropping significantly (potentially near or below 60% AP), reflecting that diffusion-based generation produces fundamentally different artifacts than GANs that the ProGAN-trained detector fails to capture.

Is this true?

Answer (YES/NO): NO